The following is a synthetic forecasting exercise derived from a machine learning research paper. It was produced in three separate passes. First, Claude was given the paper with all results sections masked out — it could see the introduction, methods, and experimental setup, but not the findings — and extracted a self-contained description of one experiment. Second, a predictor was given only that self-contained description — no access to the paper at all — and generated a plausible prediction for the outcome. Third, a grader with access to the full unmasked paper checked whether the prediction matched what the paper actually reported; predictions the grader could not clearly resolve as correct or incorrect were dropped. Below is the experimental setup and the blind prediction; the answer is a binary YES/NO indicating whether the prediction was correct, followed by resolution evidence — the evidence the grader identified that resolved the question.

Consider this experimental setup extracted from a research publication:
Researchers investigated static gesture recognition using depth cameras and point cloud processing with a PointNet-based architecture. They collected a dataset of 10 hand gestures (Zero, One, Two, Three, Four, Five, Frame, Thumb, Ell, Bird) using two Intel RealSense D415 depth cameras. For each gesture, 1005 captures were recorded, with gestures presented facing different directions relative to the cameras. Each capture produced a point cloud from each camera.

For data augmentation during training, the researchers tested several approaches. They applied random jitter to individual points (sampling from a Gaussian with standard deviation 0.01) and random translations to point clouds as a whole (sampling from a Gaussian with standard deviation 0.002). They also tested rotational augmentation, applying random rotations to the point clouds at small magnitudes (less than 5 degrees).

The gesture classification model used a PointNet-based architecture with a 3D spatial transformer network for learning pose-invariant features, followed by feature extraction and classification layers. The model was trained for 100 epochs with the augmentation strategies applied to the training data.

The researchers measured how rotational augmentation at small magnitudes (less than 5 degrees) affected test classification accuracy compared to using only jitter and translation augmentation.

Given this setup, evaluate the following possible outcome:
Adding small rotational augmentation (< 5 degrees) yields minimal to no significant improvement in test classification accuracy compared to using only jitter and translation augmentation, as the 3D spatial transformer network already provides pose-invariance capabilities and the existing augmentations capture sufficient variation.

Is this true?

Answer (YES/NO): NO